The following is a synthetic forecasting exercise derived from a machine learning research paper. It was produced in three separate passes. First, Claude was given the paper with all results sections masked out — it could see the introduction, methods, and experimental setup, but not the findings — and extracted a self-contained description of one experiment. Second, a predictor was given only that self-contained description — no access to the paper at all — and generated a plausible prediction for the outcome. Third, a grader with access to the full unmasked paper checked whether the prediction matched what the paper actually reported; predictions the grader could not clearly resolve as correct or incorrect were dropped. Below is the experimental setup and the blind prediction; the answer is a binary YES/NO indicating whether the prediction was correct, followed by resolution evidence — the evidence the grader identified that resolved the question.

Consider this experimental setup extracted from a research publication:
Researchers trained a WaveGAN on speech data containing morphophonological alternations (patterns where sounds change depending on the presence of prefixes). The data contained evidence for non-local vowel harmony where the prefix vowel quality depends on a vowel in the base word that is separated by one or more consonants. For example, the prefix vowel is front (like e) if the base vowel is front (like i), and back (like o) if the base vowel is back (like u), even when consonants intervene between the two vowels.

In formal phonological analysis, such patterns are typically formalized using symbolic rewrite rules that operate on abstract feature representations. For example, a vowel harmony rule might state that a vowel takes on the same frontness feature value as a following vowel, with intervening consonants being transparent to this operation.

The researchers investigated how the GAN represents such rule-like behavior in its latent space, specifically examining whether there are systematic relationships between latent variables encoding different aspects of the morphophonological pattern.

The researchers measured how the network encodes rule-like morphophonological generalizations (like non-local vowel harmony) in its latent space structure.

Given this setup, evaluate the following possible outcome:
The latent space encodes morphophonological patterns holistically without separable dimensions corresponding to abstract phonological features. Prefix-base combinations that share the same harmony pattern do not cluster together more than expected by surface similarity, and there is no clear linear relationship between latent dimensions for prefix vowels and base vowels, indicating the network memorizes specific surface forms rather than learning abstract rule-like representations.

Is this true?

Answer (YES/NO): NO